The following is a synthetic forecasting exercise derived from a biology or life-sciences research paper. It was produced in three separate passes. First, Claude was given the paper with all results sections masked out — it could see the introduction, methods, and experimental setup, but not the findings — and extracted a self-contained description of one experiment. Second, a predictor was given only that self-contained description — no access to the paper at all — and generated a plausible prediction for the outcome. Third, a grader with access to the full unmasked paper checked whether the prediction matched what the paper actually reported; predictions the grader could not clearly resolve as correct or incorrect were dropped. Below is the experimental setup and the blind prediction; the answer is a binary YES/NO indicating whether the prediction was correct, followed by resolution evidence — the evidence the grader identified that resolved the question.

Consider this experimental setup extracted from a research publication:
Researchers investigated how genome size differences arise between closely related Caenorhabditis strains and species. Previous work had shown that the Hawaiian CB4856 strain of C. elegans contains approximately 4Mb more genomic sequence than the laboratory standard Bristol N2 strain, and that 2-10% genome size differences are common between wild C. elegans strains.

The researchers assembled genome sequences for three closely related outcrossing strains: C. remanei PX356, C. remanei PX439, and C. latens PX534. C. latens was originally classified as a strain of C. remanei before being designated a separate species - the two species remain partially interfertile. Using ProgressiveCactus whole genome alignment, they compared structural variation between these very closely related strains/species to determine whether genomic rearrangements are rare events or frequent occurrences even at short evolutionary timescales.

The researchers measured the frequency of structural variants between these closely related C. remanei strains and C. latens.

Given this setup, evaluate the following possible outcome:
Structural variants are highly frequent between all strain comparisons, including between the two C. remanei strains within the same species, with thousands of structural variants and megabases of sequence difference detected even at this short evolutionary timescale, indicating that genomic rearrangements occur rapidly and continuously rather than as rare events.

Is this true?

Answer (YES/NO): YES